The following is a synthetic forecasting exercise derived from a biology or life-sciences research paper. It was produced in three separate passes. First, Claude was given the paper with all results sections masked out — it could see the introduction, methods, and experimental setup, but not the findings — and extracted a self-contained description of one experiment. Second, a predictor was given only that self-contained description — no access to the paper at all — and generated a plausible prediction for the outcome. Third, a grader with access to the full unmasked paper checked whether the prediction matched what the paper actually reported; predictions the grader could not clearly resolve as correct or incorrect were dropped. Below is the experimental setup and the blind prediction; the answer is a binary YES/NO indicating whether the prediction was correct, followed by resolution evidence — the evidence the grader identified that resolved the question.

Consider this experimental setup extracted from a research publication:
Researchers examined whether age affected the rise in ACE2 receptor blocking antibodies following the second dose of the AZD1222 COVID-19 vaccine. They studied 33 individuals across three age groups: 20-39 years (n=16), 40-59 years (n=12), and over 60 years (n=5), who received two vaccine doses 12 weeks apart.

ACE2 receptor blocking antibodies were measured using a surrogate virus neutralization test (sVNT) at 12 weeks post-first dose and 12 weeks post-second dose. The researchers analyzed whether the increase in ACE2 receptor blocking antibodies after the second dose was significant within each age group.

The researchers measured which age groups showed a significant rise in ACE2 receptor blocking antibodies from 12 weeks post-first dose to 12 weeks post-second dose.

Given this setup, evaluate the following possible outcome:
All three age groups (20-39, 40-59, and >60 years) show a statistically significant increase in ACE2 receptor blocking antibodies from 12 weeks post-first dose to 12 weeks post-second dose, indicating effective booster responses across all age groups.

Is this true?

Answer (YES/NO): NO